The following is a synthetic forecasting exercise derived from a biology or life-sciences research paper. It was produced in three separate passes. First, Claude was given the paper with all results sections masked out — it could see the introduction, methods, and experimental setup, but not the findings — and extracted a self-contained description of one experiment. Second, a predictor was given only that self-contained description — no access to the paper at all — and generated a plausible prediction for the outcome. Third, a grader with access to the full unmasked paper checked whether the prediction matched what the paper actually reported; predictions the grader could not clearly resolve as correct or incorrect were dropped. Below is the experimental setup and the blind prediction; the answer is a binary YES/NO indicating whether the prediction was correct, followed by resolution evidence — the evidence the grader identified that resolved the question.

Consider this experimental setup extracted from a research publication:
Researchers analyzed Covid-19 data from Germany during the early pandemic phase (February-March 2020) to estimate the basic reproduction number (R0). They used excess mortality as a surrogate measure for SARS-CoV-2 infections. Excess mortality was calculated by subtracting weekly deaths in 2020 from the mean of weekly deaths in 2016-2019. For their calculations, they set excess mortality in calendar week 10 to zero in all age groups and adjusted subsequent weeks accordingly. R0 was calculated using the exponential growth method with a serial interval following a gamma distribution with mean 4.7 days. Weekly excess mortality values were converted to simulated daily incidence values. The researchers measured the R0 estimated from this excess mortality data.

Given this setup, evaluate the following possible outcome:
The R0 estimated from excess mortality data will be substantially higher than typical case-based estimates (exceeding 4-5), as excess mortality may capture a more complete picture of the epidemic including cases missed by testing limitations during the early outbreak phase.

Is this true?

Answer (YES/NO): NO